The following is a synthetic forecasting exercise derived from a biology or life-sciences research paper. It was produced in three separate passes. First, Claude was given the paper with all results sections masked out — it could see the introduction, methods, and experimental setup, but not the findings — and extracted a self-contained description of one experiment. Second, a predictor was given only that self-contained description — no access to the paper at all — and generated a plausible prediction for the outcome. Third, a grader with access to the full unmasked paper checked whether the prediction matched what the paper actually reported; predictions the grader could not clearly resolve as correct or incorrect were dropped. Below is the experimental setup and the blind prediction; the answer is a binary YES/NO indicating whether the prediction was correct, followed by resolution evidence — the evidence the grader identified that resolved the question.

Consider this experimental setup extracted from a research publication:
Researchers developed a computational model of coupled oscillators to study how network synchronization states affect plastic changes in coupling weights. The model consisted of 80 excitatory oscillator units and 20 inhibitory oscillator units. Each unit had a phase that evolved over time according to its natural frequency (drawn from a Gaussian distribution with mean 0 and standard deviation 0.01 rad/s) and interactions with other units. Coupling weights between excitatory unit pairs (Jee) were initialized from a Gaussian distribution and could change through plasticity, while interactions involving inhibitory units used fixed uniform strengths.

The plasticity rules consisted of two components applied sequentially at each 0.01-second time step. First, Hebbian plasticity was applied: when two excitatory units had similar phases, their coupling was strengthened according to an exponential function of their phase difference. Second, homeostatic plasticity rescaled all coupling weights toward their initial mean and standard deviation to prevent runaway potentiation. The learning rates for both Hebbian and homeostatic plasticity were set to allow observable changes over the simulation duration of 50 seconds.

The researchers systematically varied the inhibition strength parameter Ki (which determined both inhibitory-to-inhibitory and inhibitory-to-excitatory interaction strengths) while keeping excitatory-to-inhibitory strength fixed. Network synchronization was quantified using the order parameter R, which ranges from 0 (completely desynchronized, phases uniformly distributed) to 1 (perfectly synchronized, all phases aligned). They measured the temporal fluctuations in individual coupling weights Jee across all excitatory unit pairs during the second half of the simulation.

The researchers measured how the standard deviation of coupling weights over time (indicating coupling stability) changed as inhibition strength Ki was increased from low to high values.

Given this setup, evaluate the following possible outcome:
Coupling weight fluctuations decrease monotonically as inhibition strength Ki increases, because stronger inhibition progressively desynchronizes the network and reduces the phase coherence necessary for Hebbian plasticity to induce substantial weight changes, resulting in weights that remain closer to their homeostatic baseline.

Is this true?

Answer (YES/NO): NO